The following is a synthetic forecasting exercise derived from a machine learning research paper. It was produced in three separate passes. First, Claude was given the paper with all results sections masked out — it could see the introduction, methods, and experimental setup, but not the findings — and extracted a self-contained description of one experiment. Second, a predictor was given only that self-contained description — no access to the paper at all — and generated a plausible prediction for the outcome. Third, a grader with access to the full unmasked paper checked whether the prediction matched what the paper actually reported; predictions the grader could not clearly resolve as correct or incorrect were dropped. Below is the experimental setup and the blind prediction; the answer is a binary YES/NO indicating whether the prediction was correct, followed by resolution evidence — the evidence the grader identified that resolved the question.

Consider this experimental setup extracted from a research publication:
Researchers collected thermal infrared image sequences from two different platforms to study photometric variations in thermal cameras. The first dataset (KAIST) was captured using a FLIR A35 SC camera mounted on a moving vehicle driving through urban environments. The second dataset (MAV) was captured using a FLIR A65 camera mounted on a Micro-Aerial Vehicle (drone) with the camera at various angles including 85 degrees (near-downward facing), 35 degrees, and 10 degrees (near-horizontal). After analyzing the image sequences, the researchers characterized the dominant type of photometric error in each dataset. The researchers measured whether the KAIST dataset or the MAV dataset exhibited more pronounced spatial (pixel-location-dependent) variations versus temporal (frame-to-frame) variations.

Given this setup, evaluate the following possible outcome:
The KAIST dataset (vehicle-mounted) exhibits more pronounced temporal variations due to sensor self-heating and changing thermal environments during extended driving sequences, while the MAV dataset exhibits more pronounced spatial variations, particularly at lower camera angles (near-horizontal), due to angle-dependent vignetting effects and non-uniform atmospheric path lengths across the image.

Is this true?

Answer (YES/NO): NO